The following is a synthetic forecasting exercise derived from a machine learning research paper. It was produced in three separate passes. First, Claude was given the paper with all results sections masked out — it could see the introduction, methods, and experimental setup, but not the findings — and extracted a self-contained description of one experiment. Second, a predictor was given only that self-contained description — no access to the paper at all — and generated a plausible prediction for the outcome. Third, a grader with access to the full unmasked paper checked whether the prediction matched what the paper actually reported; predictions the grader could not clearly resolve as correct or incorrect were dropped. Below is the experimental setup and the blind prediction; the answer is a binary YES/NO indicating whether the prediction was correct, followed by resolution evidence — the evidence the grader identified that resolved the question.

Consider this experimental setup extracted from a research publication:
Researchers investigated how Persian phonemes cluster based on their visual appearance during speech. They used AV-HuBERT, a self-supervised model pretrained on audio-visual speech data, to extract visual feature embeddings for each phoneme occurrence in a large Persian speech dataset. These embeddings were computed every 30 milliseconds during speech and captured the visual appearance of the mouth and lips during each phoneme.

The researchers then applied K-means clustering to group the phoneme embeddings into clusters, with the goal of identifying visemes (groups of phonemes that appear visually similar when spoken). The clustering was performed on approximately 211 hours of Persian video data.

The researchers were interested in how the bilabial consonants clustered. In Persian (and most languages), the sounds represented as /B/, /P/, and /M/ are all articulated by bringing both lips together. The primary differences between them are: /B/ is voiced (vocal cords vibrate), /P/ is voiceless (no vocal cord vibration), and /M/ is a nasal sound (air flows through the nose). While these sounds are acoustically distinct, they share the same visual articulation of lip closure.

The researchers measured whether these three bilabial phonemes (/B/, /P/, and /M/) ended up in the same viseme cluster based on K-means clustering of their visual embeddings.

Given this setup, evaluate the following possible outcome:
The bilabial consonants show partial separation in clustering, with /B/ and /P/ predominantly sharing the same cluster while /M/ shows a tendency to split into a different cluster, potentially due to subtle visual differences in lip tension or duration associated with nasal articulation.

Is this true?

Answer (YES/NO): NO